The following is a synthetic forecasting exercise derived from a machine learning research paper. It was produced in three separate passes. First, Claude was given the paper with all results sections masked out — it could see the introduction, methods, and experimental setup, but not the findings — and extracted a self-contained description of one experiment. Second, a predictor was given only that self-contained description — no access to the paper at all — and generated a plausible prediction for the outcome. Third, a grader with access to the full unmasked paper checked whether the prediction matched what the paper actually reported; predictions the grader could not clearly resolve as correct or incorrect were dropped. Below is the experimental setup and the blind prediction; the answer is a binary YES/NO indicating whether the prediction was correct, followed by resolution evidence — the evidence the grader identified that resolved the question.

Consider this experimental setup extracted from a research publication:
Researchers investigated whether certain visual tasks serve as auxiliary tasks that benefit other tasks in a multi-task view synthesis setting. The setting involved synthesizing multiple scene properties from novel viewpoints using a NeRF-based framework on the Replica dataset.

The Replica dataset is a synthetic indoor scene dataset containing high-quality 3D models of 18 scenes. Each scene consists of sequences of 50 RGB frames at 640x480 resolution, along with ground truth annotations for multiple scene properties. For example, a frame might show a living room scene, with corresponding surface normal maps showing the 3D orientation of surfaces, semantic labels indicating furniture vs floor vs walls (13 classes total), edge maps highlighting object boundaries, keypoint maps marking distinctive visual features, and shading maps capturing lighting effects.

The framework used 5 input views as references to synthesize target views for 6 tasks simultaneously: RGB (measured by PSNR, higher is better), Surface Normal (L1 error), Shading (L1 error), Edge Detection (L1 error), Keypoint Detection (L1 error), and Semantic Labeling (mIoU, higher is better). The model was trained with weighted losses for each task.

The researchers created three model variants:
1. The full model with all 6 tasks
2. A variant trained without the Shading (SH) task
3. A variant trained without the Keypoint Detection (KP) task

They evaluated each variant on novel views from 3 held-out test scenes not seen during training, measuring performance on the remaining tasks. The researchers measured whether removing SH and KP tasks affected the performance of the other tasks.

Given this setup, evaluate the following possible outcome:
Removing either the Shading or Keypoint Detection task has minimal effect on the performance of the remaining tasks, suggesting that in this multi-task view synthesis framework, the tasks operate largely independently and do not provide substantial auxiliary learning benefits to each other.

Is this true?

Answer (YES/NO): NO